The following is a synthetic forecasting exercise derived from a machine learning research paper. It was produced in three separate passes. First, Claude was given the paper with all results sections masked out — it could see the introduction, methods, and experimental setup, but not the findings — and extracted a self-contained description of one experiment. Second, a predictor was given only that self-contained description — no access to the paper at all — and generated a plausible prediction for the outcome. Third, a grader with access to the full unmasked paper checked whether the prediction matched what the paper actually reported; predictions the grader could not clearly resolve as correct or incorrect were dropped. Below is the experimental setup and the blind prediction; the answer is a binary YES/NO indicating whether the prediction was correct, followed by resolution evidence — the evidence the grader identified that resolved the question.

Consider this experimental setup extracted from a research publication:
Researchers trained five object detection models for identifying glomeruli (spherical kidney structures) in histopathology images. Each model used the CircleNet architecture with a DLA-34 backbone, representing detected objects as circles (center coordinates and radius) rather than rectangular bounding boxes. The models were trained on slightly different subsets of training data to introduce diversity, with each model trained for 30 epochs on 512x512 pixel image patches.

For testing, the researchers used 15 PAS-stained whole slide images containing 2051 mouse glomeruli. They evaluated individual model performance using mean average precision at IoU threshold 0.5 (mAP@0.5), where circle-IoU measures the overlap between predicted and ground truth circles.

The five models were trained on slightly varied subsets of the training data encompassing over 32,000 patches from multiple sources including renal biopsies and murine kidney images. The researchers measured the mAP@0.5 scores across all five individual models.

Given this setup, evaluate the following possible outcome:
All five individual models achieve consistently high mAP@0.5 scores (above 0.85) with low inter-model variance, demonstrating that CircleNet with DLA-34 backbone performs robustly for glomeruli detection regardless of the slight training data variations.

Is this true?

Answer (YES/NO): NO